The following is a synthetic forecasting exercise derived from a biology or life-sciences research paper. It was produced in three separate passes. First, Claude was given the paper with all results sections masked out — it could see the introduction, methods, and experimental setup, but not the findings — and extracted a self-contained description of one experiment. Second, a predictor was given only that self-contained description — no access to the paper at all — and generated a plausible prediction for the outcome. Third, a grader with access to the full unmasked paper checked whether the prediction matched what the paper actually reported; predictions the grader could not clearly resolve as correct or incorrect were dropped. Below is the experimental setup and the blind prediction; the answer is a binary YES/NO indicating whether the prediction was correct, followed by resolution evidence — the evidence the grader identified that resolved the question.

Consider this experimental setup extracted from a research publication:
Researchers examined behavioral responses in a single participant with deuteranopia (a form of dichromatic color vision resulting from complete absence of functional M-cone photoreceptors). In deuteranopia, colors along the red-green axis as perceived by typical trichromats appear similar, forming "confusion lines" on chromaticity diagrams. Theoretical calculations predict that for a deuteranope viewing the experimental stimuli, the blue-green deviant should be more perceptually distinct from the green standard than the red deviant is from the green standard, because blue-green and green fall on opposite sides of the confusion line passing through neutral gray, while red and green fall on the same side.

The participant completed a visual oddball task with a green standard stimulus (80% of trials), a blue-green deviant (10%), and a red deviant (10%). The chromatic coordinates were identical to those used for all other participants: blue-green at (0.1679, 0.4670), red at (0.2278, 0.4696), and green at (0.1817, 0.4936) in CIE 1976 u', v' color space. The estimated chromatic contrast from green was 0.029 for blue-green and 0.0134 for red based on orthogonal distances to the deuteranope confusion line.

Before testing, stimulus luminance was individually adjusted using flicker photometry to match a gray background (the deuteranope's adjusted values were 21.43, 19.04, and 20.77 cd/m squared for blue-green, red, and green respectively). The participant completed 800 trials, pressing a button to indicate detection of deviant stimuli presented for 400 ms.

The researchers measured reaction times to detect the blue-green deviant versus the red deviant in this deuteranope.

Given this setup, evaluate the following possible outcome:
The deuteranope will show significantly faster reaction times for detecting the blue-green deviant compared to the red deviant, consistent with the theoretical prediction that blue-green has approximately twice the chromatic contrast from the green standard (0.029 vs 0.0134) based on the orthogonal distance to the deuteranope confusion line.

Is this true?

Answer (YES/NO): NO